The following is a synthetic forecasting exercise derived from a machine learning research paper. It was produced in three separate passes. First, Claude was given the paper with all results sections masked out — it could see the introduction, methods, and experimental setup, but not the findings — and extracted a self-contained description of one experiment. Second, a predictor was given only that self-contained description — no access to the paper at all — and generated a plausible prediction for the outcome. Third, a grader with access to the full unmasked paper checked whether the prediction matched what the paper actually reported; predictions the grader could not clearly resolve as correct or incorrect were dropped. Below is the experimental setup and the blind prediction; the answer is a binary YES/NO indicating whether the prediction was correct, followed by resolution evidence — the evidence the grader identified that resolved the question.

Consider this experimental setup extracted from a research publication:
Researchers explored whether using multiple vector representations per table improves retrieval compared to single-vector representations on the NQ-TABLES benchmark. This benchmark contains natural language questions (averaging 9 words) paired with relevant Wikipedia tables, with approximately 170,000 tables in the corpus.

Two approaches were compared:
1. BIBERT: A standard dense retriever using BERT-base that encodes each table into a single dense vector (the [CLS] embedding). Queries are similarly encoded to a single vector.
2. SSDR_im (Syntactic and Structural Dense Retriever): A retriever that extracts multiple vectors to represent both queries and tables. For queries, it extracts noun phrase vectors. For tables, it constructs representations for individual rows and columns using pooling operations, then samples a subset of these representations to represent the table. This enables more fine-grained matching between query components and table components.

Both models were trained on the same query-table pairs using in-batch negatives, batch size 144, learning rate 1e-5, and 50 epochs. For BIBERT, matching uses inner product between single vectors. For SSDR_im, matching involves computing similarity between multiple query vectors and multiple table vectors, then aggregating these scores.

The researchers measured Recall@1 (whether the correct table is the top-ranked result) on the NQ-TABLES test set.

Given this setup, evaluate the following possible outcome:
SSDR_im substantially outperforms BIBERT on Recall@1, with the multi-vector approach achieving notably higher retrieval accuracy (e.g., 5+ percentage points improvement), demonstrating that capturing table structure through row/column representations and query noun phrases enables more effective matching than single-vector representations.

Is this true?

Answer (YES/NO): NO